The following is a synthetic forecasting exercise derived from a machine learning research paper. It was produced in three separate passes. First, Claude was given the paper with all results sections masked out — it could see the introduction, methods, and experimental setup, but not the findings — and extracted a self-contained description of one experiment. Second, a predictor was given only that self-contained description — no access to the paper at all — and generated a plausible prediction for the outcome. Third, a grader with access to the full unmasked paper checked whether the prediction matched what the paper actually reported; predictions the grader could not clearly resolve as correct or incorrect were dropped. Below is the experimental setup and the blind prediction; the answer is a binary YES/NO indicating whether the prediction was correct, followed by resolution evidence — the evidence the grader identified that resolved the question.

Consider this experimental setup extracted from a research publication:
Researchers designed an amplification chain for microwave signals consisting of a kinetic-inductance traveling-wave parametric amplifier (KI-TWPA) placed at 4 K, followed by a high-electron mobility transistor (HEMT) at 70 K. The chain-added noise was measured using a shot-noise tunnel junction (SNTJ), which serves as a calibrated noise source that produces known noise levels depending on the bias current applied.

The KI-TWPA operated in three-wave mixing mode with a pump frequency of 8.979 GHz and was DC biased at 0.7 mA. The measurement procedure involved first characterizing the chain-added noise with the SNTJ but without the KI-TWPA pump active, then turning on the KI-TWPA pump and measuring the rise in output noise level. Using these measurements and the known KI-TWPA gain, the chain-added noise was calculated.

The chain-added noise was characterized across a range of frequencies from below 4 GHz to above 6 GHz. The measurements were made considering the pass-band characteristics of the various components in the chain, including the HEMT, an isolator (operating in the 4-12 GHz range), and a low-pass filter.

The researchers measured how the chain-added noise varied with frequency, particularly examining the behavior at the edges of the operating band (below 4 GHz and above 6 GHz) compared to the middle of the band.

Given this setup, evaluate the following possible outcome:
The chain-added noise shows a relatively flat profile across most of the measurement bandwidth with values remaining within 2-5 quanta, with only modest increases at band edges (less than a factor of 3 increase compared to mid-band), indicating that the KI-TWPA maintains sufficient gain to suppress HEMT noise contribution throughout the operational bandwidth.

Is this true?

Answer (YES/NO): NO